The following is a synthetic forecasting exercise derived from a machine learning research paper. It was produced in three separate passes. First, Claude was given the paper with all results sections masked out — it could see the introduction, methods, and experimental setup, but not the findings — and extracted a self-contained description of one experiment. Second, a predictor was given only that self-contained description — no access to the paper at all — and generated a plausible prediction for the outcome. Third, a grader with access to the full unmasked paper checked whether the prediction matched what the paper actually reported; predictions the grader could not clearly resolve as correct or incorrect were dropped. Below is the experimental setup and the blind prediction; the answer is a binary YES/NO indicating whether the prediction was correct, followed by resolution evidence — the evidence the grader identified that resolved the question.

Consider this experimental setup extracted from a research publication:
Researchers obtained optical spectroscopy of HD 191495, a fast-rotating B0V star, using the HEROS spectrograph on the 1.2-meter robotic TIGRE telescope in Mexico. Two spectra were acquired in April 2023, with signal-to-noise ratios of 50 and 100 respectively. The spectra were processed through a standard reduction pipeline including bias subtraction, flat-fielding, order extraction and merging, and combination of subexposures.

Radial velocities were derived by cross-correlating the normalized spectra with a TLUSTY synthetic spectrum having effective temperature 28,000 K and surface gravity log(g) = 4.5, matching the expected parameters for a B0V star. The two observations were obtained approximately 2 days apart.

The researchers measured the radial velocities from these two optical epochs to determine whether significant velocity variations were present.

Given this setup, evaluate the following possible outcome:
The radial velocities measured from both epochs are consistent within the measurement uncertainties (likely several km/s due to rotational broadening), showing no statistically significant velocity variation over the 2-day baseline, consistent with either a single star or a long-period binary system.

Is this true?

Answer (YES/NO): NO